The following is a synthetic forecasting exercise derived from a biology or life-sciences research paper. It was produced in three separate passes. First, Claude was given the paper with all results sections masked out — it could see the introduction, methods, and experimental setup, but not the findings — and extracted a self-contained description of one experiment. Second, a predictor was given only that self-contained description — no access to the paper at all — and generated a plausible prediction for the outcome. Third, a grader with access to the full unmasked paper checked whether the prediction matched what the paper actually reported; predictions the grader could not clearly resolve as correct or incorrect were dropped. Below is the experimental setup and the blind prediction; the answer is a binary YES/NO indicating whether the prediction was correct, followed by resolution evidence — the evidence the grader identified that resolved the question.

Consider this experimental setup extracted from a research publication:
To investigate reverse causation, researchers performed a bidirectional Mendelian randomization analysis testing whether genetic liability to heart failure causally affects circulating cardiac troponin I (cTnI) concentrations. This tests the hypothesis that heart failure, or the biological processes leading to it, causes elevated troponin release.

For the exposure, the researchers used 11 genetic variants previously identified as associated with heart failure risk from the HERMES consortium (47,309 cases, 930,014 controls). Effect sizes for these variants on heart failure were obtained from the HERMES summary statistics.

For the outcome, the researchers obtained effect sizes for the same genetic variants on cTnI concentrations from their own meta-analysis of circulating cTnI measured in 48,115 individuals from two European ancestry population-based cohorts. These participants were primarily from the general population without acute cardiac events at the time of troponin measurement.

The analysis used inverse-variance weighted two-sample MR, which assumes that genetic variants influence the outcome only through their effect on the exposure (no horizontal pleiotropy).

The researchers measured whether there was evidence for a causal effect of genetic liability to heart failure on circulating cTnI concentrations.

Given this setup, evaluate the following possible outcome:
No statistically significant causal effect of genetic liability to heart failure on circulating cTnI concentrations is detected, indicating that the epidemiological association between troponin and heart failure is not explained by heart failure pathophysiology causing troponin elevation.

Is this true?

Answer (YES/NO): NO